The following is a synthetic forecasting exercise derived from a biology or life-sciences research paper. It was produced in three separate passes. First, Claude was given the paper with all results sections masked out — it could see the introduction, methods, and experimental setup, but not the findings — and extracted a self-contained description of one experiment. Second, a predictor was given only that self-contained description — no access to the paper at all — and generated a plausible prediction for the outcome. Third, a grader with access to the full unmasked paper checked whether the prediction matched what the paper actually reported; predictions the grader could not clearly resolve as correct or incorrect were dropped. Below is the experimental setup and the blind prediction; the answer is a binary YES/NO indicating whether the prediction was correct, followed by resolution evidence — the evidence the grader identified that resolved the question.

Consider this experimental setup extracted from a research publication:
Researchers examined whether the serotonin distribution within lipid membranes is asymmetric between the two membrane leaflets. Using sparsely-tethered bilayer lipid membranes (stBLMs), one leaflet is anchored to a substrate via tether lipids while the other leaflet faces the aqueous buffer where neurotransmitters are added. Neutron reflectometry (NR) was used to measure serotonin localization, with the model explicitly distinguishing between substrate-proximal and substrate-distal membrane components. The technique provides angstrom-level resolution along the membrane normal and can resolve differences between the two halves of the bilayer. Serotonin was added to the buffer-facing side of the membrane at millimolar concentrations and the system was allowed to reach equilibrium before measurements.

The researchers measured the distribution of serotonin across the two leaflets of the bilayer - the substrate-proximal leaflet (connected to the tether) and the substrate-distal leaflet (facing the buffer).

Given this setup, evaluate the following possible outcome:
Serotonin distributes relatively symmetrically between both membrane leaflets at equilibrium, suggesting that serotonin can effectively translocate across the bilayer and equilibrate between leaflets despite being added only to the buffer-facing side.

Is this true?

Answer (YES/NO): NO